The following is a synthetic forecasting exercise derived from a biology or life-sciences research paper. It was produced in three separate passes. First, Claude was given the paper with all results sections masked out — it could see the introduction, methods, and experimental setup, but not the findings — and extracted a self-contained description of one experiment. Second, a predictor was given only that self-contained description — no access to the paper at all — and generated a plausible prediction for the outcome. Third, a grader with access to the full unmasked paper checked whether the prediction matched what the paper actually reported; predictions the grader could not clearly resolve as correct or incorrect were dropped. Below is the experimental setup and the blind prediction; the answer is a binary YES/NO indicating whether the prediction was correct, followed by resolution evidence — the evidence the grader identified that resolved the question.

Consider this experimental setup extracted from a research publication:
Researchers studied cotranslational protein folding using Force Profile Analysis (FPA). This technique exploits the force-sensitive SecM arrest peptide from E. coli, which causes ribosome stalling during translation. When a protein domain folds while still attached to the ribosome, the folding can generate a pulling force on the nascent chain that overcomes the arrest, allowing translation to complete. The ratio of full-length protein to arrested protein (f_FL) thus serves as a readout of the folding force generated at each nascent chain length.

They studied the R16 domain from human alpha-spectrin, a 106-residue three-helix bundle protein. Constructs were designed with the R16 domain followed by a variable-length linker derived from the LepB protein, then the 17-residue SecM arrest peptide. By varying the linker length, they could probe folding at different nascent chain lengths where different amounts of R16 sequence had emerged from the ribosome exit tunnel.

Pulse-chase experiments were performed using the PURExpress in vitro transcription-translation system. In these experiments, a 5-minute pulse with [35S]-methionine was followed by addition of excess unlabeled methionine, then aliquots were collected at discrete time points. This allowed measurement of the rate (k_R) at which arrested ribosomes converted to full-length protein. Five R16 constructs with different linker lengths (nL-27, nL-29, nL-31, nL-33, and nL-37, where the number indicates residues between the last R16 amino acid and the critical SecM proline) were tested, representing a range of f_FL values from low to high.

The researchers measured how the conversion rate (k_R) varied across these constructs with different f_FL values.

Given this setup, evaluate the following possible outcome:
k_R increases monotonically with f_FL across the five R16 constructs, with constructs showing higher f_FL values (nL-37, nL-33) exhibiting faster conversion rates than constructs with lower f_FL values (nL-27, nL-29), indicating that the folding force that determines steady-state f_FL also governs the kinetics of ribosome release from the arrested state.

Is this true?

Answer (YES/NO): YES